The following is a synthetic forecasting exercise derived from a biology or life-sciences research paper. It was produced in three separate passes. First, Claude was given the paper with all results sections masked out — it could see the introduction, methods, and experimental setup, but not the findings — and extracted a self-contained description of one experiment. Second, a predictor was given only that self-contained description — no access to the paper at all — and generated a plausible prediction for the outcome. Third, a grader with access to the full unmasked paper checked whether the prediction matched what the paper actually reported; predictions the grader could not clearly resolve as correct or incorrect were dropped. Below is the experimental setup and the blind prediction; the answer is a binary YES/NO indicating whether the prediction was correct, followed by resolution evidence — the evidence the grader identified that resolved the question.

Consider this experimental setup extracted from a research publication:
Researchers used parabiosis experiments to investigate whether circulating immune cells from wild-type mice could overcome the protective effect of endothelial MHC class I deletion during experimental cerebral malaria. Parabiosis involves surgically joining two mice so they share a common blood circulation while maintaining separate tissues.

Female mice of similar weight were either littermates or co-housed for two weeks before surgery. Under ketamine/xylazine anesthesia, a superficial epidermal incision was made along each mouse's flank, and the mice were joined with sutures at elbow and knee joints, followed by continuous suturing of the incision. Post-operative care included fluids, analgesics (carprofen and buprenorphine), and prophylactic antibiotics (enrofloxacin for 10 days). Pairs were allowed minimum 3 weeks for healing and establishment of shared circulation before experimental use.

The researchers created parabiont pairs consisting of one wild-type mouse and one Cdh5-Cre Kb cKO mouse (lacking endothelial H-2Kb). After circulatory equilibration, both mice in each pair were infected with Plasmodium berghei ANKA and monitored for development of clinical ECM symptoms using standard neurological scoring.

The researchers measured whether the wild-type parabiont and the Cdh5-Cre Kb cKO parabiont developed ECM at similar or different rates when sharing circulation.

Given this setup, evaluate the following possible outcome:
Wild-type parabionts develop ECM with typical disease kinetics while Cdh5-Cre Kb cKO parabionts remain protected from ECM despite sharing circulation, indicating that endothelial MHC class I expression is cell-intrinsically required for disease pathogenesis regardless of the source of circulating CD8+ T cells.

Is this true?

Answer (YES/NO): YES